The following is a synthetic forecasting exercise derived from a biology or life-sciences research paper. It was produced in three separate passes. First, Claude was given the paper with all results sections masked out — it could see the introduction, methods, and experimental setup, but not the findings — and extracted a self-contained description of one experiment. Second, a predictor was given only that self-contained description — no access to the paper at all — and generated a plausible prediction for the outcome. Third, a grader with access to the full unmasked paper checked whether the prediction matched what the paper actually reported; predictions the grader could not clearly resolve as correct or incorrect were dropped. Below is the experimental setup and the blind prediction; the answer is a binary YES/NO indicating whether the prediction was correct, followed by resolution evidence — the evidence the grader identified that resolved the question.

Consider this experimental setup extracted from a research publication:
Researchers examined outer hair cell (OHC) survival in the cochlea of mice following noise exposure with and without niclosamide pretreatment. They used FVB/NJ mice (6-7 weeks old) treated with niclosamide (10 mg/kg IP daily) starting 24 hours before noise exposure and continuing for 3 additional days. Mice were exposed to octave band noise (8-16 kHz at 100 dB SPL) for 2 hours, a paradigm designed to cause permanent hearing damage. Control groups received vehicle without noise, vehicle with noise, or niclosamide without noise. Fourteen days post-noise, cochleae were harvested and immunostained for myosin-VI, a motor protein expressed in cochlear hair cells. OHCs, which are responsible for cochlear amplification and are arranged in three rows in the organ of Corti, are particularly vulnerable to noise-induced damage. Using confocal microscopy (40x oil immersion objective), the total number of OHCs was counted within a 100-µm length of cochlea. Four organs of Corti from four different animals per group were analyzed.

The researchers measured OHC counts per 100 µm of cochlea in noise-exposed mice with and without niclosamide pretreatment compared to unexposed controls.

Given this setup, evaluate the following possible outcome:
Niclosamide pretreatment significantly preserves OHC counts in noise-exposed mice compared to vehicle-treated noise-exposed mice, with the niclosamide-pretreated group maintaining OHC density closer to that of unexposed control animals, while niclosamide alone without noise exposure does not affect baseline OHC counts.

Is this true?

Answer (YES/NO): NO